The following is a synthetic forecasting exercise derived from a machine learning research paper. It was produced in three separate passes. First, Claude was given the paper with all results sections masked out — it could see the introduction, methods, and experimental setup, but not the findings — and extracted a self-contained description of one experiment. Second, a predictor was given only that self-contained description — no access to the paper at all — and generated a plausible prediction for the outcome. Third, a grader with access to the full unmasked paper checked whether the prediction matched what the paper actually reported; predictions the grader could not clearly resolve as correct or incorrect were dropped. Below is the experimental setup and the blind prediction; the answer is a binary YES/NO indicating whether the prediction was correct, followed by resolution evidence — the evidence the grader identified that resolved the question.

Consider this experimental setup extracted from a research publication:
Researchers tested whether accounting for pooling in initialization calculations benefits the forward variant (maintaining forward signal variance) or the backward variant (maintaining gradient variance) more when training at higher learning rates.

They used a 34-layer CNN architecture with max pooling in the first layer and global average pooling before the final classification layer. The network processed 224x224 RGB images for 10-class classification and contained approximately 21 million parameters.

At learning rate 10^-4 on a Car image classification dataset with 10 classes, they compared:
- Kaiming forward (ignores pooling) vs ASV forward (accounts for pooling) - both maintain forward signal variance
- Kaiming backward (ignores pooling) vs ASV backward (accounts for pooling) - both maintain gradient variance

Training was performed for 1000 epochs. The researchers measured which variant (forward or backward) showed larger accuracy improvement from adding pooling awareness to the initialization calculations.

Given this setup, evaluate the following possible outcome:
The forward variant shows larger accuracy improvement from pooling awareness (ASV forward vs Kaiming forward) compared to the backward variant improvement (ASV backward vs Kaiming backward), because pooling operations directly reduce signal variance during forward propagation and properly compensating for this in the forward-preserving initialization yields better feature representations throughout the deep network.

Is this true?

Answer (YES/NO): NO